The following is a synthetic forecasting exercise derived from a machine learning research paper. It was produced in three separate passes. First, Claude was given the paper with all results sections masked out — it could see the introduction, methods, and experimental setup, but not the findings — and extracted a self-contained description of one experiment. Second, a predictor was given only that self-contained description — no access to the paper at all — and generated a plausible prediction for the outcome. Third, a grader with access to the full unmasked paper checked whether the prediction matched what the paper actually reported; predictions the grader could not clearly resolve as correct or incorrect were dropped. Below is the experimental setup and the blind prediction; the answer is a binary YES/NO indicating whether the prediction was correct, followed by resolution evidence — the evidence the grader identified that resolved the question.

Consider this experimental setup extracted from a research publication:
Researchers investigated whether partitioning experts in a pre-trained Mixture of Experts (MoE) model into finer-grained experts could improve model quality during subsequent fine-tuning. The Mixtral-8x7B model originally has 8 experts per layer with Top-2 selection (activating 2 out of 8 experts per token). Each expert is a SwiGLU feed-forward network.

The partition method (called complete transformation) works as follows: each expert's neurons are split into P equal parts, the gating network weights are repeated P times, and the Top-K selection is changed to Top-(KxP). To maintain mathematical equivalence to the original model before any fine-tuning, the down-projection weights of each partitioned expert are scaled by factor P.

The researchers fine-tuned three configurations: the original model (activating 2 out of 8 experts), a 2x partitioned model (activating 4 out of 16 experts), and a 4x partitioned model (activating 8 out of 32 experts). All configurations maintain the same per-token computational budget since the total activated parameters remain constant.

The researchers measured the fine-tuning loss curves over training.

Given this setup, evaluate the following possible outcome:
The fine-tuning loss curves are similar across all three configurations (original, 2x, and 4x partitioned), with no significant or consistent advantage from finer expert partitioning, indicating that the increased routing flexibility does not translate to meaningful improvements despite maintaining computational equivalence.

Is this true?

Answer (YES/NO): NO